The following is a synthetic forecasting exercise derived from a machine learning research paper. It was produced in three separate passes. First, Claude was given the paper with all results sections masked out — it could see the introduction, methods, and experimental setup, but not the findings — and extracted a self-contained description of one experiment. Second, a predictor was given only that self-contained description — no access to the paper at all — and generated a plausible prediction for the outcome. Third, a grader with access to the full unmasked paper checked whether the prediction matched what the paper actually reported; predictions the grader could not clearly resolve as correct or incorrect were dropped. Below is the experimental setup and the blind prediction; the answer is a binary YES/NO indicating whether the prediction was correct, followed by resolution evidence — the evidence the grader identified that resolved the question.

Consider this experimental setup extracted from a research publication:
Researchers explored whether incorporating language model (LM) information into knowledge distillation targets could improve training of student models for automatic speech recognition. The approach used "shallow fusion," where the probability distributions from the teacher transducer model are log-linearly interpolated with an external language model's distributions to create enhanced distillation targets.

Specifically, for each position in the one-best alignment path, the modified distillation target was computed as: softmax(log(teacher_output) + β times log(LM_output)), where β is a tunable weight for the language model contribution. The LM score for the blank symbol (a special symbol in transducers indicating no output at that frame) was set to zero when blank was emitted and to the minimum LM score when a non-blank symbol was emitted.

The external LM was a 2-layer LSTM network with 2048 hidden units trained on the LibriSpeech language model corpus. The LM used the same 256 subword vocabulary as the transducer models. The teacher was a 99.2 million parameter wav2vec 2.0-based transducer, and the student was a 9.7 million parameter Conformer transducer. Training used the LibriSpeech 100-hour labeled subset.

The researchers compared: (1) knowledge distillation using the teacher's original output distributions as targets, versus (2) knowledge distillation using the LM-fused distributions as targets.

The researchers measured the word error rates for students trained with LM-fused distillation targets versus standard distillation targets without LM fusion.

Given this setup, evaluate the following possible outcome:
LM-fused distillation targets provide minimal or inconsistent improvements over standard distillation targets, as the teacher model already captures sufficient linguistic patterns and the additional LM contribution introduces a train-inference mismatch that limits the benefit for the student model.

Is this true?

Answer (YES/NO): NO